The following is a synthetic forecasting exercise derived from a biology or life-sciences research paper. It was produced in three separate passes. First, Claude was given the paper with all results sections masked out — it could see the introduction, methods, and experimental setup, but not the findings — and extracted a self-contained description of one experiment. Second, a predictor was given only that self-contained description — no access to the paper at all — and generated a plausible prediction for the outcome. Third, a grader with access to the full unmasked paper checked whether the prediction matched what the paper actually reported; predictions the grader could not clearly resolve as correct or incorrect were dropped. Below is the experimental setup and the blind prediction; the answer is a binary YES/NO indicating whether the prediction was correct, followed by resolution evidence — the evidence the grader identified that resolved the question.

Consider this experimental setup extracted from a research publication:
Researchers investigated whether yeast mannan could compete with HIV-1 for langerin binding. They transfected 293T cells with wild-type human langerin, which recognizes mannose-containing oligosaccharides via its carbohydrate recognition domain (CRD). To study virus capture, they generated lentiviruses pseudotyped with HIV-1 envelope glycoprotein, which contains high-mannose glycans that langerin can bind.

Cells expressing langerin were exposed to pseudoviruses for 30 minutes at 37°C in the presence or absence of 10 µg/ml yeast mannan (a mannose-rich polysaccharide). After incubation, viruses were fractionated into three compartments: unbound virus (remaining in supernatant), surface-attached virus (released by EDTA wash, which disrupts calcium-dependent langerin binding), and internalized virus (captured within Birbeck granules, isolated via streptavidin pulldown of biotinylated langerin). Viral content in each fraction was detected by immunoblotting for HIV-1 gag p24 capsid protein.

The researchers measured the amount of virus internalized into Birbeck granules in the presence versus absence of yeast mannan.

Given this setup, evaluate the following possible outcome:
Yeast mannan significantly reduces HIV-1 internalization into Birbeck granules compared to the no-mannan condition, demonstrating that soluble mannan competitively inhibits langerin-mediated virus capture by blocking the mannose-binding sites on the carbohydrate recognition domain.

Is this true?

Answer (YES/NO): YES